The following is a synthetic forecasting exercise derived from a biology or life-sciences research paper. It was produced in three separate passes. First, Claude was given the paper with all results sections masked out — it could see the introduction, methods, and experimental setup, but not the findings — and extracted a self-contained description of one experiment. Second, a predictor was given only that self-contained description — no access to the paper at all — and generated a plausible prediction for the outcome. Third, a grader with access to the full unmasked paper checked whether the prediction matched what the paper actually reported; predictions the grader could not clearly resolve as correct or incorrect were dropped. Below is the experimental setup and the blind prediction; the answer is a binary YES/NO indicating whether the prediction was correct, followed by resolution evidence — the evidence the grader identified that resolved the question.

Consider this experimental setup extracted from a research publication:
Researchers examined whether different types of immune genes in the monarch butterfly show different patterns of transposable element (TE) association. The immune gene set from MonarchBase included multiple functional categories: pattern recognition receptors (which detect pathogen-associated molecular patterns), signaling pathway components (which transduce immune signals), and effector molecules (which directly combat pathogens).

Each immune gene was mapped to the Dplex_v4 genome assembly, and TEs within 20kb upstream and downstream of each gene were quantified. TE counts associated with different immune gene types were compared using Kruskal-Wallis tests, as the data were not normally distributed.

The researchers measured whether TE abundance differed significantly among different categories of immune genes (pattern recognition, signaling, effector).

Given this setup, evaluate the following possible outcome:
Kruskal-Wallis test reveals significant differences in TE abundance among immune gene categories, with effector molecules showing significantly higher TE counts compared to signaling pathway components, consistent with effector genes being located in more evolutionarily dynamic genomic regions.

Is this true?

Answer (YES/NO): NO